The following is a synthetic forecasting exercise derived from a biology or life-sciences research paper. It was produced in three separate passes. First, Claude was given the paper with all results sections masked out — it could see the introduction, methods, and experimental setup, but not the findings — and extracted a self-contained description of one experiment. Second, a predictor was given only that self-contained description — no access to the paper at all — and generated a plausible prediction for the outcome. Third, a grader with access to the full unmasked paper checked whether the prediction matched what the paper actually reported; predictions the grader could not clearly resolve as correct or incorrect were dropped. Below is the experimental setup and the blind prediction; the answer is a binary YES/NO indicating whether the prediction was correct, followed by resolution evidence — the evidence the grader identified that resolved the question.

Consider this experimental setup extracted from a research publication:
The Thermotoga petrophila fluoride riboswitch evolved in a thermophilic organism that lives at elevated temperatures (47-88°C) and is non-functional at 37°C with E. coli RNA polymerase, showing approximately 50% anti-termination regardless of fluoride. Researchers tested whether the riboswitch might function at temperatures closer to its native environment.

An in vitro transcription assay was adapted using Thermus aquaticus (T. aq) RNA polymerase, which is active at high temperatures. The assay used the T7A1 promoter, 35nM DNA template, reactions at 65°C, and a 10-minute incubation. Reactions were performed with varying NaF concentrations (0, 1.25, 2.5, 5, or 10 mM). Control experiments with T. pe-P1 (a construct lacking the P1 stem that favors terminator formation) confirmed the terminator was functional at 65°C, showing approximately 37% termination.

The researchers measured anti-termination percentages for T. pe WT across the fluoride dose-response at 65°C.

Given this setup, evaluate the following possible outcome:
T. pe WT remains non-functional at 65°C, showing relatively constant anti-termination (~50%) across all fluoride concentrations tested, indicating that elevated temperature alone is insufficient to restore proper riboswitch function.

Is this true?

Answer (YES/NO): NO